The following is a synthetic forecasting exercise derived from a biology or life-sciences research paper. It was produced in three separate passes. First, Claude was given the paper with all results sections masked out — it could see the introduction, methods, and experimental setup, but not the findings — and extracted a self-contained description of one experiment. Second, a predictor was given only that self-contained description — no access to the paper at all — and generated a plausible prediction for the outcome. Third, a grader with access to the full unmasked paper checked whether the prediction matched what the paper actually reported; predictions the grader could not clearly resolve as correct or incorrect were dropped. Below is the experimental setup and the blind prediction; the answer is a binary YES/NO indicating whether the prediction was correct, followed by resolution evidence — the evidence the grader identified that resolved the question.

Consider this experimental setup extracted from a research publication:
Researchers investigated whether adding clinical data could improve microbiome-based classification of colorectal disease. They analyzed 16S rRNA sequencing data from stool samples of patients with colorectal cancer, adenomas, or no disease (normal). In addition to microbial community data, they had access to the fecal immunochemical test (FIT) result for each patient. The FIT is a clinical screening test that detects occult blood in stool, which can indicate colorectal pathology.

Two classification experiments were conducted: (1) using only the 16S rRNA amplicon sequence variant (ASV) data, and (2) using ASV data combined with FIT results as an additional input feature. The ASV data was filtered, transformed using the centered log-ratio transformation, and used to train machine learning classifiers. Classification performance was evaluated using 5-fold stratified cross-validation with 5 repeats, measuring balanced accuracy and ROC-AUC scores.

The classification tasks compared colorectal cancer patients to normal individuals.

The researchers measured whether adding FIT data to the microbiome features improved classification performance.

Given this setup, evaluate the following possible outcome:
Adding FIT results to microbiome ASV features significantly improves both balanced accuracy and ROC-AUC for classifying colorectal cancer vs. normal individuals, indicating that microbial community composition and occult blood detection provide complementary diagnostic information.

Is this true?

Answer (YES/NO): YES